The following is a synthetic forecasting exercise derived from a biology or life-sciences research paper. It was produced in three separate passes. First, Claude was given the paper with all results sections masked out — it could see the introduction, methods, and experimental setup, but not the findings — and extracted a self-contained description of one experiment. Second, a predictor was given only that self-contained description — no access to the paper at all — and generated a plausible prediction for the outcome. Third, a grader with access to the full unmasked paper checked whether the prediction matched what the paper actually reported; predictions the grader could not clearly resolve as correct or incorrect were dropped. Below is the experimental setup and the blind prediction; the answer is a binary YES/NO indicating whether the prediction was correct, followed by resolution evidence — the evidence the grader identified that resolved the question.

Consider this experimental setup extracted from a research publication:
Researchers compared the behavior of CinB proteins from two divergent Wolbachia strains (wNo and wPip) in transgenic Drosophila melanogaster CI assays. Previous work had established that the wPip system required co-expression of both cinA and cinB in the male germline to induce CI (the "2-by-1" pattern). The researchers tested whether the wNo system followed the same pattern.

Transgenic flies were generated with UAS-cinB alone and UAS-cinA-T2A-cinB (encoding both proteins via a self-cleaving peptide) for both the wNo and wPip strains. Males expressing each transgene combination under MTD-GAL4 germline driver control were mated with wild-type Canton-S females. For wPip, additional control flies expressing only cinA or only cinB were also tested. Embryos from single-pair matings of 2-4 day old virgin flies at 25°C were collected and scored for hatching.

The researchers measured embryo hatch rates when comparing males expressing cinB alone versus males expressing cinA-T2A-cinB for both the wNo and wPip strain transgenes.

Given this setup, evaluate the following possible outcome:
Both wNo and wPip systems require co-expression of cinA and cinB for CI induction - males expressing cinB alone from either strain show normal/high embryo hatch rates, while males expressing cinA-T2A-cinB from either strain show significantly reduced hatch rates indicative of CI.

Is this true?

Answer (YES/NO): NO